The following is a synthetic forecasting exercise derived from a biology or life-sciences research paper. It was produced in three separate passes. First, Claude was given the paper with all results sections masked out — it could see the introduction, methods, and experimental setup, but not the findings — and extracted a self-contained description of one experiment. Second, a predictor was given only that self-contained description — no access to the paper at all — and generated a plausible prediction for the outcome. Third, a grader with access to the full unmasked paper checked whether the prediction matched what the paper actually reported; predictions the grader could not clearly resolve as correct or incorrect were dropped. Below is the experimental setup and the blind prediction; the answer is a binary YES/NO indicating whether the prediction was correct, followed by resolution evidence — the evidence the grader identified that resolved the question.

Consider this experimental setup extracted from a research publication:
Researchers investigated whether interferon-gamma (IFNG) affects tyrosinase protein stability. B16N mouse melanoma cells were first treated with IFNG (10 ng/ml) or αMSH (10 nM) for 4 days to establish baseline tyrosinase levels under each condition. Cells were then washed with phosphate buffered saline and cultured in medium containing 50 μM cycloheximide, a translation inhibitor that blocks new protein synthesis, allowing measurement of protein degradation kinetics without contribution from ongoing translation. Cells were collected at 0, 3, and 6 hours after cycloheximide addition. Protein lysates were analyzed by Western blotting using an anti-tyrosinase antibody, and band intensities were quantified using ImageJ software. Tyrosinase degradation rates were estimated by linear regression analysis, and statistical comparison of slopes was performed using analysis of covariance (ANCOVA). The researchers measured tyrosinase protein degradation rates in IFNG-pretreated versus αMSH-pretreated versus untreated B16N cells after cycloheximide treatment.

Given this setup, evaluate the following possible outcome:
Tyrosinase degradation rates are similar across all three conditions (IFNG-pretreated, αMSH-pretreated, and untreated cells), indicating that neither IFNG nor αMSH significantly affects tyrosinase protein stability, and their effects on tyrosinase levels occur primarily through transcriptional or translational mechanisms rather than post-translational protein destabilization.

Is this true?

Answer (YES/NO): NO